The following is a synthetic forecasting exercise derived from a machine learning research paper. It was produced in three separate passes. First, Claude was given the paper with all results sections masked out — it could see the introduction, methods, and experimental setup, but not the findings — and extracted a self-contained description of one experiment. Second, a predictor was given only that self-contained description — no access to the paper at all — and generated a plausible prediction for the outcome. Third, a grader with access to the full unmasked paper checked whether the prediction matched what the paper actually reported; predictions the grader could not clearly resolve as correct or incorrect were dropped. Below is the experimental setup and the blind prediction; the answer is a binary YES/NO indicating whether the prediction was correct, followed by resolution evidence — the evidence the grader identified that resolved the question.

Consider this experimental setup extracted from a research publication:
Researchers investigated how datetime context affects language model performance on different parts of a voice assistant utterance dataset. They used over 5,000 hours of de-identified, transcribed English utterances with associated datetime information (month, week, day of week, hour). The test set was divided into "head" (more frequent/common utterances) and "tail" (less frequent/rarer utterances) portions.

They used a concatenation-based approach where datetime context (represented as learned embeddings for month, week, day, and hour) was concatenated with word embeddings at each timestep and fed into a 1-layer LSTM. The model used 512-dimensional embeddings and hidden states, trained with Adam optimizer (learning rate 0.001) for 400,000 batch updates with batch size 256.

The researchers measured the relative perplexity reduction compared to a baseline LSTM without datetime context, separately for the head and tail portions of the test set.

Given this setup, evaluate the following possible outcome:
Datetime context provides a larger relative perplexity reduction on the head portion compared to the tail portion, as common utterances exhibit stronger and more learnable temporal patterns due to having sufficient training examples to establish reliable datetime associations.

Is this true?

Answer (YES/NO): NO